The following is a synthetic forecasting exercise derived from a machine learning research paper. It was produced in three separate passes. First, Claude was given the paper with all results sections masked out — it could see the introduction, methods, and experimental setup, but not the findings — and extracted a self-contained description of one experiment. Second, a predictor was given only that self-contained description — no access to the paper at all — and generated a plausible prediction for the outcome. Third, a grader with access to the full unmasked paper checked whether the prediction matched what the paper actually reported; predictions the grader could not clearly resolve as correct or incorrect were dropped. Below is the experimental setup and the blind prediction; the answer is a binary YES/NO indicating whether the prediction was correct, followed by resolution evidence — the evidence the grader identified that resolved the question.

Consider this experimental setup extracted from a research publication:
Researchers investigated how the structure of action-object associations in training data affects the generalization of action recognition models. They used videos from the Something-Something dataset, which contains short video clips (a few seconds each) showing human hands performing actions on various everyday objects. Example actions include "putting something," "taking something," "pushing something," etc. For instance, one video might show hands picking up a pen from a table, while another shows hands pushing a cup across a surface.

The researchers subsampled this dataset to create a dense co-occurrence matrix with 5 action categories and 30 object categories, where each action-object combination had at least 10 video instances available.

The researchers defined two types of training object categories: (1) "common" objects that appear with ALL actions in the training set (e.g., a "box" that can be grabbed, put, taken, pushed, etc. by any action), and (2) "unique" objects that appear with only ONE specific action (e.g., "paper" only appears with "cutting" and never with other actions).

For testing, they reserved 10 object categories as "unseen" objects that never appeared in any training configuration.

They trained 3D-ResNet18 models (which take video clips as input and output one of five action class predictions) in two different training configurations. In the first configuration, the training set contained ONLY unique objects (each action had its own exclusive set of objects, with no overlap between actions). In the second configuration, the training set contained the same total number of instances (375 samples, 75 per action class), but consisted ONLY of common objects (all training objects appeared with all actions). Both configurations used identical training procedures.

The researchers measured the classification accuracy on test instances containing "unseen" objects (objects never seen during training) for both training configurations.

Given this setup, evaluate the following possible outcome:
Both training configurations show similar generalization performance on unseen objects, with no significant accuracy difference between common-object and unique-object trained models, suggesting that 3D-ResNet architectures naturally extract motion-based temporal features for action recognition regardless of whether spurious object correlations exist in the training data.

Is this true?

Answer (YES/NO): NO